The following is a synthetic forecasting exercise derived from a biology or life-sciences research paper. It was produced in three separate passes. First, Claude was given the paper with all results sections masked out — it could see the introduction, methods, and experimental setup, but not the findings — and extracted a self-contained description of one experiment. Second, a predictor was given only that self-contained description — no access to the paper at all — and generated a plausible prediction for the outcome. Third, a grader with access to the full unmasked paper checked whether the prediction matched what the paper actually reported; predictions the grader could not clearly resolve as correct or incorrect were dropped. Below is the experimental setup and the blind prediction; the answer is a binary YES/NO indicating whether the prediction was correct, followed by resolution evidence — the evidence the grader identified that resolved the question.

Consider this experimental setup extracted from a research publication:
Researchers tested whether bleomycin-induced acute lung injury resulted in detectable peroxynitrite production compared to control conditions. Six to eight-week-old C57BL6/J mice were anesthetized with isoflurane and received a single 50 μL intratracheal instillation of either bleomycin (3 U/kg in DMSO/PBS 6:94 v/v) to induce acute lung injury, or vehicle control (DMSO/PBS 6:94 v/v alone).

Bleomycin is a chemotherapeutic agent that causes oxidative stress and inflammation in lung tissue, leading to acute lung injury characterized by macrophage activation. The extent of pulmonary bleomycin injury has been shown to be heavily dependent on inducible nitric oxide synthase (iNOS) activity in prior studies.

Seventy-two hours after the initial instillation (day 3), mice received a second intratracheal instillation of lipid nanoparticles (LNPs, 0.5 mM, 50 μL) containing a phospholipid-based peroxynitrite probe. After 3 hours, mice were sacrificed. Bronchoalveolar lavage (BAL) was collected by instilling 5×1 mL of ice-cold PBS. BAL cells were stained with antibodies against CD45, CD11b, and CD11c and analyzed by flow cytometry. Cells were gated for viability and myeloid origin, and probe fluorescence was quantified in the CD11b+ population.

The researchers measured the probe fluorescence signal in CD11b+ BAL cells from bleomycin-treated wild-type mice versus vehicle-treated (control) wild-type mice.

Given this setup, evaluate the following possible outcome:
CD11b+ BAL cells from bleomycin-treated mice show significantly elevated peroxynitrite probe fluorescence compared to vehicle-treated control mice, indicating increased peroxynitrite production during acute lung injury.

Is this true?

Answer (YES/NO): YES